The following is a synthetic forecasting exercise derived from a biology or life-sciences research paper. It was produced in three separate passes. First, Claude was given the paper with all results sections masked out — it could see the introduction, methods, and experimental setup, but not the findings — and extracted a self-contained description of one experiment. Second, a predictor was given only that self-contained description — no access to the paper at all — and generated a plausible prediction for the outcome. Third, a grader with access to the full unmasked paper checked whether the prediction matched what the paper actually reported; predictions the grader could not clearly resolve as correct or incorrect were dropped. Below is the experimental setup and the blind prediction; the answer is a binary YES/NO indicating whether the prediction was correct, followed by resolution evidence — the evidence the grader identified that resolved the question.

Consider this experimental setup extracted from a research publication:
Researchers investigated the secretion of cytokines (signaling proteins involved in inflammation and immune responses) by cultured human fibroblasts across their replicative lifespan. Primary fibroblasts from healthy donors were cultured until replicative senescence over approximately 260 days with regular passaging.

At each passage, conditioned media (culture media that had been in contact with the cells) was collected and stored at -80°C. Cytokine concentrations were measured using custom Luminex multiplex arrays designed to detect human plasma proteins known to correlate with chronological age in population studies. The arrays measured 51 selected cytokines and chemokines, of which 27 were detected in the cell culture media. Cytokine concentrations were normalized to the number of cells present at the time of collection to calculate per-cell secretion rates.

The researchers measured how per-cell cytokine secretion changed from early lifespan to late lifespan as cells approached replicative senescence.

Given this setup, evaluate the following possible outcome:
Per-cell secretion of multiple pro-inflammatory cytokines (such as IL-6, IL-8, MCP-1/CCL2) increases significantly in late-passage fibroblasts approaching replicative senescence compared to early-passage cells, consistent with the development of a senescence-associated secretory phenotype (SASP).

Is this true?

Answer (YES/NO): YES